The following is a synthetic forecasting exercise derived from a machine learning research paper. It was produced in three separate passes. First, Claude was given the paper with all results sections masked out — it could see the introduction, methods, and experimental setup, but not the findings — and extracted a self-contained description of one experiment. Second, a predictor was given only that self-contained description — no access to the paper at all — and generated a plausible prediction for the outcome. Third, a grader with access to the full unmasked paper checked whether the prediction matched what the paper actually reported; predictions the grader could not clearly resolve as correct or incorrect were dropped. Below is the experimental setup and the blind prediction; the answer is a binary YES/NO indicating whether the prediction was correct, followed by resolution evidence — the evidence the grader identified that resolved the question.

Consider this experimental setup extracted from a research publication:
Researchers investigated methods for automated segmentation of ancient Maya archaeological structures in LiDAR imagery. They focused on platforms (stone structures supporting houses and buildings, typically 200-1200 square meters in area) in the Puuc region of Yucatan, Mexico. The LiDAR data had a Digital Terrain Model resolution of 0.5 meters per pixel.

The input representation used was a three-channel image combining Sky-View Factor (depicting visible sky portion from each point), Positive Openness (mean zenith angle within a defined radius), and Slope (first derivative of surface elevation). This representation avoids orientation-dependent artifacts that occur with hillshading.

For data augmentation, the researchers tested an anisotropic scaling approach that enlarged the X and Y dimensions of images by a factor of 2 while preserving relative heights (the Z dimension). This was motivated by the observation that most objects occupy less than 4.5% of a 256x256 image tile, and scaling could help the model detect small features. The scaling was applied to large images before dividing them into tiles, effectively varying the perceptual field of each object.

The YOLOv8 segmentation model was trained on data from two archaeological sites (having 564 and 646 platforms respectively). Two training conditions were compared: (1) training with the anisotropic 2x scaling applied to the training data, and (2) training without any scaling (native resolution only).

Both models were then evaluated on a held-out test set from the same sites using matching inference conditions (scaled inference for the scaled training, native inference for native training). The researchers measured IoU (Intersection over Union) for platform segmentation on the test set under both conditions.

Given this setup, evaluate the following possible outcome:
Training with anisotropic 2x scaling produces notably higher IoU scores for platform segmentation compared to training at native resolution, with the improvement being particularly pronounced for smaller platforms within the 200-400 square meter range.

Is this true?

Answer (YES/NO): NO